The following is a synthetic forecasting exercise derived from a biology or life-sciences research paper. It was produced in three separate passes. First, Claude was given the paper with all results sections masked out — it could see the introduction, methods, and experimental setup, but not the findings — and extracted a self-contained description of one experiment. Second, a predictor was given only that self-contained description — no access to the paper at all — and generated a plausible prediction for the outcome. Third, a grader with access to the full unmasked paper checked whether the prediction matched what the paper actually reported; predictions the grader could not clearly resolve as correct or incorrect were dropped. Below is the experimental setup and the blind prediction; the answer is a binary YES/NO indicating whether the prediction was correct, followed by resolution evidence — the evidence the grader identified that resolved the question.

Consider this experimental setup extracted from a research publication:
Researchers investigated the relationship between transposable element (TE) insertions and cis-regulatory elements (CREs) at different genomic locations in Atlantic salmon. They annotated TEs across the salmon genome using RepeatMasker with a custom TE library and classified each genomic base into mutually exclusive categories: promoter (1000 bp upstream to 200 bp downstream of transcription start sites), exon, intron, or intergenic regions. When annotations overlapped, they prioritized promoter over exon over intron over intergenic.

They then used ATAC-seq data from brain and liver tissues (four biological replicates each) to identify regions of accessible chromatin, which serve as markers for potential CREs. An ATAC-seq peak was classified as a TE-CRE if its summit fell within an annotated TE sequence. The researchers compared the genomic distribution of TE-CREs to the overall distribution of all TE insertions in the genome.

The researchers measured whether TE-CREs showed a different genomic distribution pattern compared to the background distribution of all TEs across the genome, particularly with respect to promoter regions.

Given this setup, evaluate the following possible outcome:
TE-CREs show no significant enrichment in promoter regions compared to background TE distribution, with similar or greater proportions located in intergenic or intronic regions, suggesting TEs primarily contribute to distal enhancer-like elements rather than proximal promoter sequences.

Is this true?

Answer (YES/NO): YES